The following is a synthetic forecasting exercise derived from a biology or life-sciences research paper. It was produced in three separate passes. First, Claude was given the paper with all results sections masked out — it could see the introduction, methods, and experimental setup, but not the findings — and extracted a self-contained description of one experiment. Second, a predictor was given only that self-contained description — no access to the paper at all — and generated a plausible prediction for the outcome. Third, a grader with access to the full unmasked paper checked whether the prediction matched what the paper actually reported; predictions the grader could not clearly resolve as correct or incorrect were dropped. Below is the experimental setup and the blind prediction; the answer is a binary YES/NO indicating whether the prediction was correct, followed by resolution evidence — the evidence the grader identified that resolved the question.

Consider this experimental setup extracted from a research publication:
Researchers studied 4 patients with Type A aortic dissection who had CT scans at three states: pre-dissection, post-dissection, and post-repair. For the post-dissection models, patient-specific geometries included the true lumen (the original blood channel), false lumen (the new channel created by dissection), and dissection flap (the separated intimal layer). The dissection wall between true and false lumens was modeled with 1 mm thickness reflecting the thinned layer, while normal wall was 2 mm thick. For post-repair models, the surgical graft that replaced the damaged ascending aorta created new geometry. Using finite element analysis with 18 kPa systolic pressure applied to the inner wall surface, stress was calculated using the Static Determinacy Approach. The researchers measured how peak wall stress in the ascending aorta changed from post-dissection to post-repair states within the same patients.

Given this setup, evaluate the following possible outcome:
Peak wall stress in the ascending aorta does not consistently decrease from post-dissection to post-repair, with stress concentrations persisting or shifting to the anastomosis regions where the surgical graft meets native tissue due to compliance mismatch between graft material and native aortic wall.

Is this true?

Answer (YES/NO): NO